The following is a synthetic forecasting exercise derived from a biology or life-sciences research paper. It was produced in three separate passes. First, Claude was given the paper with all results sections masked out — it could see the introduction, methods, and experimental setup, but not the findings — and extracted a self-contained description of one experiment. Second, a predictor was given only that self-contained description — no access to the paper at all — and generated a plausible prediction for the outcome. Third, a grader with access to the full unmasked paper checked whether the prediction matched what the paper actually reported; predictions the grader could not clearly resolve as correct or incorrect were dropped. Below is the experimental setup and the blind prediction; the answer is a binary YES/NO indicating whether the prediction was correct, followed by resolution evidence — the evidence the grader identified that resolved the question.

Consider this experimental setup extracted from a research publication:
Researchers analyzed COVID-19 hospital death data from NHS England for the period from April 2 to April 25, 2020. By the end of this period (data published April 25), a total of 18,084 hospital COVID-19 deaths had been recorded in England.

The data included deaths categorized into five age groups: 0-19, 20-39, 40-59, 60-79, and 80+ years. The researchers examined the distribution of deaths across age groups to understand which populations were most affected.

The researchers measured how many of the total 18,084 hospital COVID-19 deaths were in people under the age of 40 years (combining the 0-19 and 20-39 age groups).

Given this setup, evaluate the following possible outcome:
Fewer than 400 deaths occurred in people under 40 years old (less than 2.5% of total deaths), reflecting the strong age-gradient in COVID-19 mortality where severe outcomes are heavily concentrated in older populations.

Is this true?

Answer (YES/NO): YES